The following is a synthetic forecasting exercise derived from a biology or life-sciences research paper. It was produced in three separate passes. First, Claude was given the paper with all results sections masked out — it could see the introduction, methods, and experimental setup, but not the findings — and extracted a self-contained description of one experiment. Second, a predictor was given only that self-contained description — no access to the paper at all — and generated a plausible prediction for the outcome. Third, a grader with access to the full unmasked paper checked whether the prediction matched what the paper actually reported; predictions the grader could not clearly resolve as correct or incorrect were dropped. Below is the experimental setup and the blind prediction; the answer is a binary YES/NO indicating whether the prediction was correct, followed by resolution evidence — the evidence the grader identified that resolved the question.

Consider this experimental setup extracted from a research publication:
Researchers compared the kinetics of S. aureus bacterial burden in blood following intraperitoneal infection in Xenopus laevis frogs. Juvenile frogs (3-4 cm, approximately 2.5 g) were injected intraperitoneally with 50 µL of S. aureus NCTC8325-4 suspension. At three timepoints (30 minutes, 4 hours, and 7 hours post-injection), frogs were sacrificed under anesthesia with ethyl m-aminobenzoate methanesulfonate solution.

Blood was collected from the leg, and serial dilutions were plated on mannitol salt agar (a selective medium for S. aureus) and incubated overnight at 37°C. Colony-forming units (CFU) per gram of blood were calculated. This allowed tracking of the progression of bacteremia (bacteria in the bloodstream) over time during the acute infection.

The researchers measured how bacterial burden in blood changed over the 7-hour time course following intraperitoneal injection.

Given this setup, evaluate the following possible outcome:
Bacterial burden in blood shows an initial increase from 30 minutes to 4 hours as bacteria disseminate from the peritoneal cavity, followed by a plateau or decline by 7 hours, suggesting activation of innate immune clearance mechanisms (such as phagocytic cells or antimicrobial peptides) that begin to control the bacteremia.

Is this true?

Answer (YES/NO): NO